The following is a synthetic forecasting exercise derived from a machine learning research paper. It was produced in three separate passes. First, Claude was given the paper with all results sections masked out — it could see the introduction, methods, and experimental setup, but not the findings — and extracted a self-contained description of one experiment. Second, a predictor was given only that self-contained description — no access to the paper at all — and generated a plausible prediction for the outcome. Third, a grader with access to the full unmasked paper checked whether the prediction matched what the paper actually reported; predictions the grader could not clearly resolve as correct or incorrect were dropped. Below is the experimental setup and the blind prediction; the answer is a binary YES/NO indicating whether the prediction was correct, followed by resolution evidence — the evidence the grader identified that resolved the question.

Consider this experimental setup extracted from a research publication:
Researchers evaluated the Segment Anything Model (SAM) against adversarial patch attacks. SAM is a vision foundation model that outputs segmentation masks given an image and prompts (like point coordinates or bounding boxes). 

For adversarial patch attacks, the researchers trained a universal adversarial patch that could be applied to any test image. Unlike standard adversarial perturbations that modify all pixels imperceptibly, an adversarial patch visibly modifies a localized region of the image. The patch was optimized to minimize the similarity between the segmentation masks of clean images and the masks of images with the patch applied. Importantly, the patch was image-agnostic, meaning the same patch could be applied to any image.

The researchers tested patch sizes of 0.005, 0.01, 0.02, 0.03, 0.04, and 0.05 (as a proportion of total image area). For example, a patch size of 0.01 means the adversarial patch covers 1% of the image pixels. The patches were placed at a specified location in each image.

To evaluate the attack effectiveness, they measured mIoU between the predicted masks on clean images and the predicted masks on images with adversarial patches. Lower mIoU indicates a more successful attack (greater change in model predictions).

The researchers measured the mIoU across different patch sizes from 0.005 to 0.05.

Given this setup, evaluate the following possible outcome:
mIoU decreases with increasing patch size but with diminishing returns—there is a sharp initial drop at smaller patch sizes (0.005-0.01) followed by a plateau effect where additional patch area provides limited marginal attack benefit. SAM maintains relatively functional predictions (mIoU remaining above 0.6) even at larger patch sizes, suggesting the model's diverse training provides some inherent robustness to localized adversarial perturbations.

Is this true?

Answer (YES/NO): NO